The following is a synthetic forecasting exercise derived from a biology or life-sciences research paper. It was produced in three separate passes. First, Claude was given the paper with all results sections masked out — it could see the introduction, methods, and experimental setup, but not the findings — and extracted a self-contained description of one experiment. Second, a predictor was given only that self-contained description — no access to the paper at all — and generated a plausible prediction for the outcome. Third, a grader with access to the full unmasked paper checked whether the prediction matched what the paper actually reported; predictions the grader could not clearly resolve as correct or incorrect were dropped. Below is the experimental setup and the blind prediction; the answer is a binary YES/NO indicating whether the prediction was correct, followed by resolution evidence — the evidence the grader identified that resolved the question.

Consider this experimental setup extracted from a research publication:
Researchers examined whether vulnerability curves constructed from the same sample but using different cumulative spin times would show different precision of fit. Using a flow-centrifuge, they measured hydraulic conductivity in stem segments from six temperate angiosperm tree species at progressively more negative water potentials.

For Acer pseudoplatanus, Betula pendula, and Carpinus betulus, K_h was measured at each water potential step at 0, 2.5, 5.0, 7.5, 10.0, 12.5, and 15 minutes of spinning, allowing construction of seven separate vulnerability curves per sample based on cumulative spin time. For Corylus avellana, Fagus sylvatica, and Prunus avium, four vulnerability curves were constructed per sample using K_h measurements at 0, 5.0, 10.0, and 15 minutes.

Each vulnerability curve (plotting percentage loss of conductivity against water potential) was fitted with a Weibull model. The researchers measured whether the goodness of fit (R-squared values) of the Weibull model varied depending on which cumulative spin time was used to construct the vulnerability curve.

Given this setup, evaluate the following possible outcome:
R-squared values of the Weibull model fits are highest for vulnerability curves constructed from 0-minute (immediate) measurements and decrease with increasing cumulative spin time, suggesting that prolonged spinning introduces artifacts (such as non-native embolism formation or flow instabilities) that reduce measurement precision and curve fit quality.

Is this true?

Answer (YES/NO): NO